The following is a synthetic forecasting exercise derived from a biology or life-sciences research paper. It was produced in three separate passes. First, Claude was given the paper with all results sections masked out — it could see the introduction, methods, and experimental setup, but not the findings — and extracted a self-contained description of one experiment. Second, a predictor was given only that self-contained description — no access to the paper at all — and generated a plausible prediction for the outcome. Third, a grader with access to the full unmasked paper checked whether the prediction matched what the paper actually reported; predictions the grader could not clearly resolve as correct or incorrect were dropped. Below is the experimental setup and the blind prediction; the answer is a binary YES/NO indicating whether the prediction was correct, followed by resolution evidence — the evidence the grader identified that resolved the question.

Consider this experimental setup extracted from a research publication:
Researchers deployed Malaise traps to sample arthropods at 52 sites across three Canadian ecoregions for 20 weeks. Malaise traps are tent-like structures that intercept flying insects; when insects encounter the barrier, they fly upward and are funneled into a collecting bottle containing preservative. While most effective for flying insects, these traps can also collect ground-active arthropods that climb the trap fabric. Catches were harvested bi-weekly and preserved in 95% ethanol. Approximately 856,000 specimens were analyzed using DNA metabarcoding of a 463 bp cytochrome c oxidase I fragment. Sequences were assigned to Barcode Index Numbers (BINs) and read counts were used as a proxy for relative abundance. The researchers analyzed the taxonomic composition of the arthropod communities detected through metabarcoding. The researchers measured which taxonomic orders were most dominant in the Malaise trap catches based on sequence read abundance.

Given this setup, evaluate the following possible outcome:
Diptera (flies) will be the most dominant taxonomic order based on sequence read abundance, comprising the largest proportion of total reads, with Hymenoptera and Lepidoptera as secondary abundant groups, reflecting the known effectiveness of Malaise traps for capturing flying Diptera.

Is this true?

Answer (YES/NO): YES